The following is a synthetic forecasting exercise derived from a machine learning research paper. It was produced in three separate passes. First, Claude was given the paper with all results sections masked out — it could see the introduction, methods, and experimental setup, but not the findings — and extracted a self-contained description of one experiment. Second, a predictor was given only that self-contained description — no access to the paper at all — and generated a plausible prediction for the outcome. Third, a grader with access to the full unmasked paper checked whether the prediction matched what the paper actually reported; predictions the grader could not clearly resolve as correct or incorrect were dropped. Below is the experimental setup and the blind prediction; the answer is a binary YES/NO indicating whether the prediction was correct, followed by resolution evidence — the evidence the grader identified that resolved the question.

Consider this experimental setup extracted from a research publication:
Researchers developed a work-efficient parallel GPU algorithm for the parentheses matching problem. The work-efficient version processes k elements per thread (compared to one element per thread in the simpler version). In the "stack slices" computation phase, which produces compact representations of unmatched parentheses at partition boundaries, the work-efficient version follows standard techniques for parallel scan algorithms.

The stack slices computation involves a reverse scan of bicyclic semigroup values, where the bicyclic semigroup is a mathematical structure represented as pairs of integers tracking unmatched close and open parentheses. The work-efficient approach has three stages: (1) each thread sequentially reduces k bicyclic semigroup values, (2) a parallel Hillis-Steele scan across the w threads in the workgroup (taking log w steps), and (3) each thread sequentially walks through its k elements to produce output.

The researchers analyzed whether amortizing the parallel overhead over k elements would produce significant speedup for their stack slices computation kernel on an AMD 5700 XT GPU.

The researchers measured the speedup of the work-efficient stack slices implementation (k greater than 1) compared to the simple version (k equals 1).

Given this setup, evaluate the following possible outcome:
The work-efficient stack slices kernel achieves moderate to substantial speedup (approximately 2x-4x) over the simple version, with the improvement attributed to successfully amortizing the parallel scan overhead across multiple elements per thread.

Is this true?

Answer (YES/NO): YES